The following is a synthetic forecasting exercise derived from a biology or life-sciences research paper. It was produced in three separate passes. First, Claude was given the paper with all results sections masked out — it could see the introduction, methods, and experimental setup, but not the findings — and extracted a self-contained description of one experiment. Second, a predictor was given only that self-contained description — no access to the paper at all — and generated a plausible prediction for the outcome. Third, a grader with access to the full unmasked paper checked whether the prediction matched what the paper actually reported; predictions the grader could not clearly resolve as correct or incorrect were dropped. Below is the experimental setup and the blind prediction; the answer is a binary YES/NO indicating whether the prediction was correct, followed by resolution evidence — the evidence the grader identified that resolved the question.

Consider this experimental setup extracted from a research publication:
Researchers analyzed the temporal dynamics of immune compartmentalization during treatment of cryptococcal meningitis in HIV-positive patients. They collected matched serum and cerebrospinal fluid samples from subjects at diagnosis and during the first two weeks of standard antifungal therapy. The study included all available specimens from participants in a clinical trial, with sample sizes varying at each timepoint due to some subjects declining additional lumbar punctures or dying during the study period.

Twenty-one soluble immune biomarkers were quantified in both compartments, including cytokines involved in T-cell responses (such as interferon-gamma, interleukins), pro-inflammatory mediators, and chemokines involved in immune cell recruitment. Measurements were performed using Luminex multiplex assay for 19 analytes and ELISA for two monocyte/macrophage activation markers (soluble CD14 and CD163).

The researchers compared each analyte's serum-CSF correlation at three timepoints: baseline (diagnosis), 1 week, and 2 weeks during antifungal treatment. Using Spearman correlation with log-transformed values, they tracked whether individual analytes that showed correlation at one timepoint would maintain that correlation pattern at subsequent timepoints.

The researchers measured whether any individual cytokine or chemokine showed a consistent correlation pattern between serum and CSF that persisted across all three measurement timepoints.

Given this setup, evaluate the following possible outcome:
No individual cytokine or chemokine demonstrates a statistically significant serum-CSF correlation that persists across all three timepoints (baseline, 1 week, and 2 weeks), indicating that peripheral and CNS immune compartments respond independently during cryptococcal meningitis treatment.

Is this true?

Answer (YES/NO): YES